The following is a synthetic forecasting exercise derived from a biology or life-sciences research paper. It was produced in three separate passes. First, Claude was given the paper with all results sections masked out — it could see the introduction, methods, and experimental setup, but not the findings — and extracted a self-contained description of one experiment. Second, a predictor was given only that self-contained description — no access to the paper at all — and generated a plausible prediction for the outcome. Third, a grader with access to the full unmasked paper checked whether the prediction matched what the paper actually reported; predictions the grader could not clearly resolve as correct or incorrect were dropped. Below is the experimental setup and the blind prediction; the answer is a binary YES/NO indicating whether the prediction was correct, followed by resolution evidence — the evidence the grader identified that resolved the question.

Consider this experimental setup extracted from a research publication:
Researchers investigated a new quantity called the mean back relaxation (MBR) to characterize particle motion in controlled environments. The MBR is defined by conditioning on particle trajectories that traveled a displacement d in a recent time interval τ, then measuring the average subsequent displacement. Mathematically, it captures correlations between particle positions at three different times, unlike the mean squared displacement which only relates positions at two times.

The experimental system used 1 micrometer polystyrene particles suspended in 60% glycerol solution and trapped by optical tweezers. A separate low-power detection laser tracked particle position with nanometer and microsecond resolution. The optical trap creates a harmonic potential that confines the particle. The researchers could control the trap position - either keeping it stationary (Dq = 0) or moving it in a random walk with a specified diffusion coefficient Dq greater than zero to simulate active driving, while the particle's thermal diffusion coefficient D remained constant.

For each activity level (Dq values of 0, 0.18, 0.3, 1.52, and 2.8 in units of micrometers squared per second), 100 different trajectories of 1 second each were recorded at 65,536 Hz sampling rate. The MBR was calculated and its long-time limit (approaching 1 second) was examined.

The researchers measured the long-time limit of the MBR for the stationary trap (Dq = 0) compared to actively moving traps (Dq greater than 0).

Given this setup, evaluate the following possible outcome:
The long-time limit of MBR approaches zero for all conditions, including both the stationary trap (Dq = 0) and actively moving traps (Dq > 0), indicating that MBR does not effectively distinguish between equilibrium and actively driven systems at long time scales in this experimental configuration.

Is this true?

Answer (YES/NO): NO